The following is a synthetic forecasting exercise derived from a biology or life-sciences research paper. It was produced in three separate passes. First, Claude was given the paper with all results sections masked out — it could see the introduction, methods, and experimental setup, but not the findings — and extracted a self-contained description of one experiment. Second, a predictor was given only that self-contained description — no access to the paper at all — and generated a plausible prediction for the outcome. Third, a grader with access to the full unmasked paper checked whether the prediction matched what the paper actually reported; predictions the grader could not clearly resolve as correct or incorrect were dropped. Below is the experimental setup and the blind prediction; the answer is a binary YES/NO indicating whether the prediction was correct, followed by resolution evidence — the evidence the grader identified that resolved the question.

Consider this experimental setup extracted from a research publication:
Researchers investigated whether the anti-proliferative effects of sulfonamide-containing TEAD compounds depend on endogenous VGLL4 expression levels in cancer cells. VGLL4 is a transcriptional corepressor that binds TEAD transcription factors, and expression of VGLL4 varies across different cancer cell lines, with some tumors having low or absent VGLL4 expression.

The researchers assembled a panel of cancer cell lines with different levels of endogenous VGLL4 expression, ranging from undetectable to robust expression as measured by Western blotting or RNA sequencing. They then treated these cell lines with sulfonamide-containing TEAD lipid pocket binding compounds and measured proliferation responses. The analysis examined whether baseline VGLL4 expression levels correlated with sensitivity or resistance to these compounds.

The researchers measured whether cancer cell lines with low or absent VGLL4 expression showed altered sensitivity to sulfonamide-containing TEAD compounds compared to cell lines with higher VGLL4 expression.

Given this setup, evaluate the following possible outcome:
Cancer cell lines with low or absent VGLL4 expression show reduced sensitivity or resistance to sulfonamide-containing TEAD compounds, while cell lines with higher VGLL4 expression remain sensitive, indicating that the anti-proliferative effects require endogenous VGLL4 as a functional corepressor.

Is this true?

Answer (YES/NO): YES